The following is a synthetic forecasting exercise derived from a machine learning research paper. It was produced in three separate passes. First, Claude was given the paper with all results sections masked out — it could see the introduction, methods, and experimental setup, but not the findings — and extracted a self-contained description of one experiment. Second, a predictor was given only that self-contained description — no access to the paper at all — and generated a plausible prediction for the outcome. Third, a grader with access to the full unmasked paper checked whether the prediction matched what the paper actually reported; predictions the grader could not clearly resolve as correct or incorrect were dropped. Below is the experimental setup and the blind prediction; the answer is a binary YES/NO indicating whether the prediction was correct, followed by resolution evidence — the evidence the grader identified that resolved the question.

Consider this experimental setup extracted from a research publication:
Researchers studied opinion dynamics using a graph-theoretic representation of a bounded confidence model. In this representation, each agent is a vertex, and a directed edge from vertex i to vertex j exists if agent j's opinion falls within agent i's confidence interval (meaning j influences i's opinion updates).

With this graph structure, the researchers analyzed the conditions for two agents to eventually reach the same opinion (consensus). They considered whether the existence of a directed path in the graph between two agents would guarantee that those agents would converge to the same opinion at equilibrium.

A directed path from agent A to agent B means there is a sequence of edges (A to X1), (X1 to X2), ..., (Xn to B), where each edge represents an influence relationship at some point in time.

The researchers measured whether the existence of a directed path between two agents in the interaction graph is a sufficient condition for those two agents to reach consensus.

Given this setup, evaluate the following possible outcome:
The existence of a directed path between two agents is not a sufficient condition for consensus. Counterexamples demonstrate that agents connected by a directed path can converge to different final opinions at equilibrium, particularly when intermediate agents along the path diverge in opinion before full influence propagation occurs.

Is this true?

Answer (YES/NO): NO